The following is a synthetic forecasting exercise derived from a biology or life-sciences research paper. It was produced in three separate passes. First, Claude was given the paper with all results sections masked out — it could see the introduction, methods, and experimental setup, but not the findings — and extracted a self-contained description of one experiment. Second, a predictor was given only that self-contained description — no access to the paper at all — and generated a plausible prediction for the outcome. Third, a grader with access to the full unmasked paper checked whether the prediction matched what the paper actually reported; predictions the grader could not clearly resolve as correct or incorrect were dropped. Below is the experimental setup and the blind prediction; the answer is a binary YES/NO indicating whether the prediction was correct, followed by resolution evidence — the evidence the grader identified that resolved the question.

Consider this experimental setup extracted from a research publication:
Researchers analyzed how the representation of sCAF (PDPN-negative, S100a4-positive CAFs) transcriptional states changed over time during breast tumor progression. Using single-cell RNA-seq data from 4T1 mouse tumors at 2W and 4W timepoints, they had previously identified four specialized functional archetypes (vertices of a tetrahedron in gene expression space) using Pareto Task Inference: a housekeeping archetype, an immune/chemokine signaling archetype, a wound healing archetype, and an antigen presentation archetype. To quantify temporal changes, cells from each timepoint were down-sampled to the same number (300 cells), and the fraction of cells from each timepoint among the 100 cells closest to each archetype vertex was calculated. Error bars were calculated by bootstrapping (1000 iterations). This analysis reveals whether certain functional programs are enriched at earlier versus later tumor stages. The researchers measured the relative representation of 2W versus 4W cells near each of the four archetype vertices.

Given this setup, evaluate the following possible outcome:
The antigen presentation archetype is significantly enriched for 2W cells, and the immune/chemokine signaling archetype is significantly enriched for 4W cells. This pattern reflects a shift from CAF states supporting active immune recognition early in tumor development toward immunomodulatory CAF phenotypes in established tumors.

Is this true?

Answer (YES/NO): NO